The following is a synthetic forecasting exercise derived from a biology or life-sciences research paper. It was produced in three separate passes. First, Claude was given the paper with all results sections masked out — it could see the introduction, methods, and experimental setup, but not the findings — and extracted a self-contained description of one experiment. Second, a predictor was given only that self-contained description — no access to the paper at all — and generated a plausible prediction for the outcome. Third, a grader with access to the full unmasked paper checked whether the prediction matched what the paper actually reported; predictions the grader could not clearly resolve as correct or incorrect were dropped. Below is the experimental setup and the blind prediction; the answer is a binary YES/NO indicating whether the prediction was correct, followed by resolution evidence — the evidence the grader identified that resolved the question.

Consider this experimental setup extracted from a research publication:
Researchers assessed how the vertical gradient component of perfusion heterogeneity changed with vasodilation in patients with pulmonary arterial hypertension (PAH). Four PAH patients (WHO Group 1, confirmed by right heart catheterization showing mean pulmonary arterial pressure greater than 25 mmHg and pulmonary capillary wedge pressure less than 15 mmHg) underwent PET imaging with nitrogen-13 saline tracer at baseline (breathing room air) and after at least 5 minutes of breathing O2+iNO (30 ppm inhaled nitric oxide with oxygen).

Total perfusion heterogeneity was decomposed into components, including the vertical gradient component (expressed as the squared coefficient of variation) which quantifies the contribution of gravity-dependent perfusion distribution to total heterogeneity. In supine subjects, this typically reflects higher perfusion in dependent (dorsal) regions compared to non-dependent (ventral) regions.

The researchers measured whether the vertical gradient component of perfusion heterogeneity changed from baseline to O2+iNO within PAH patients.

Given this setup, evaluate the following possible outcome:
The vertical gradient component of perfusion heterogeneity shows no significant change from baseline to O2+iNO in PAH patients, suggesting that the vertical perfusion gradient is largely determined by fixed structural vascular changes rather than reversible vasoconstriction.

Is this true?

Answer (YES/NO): YES